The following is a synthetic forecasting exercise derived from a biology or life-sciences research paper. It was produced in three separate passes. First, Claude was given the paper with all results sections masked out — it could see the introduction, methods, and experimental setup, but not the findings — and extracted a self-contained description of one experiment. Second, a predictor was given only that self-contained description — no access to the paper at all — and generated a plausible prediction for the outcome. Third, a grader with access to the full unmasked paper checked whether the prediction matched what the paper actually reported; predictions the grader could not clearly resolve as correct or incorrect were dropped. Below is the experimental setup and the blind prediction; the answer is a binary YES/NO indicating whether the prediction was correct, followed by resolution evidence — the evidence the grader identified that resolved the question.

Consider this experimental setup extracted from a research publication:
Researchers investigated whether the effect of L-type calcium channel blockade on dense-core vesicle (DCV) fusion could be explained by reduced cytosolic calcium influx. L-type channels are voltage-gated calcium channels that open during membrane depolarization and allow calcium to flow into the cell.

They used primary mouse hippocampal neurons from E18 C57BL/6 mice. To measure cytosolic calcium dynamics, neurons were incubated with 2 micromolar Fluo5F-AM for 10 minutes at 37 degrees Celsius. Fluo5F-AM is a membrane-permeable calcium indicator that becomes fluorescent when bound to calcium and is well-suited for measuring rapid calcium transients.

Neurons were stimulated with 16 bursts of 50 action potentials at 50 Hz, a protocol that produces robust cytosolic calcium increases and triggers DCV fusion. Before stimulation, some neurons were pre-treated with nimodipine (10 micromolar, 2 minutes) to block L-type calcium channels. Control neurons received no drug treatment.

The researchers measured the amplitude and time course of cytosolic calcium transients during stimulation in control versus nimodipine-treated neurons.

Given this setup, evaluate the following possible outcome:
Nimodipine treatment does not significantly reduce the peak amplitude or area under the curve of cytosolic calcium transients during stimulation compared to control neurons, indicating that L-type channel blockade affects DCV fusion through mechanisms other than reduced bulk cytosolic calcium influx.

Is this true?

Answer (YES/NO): NO